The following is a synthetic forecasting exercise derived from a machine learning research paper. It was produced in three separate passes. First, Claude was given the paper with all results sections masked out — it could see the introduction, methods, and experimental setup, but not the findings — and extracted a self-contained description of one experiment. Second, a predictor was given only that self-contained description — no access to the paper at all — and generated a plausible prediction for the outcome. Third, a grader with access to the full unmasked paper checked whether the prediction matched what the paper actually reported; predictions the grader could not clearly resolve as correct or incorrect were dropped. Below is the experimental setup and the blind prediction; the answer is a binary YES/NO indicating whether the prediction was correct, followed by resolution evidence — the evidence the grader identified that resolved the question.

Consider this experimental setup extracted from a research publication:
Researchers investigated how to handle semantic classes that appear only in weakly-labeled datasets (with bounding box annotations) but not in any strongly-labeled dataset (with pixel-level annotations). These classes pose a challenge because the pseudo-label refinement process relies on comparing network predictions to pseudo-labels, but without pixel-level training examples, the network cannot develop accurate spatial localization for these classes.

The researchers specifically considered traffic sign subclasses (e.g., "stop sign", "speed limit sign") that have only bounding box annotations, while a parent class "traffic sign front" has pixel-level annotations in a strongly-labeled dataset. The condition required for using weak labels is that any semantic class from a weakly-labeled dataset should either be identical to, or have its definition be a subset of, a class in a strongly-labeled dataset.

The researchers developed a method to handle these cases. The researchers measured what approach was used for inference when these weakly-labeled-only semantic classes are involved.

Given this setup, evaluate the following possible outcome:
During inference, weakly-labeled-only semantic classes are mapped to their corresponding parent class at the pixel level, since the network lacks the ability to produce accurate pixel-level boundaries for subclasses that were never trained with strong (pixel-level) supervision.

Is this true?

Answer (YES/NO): NO